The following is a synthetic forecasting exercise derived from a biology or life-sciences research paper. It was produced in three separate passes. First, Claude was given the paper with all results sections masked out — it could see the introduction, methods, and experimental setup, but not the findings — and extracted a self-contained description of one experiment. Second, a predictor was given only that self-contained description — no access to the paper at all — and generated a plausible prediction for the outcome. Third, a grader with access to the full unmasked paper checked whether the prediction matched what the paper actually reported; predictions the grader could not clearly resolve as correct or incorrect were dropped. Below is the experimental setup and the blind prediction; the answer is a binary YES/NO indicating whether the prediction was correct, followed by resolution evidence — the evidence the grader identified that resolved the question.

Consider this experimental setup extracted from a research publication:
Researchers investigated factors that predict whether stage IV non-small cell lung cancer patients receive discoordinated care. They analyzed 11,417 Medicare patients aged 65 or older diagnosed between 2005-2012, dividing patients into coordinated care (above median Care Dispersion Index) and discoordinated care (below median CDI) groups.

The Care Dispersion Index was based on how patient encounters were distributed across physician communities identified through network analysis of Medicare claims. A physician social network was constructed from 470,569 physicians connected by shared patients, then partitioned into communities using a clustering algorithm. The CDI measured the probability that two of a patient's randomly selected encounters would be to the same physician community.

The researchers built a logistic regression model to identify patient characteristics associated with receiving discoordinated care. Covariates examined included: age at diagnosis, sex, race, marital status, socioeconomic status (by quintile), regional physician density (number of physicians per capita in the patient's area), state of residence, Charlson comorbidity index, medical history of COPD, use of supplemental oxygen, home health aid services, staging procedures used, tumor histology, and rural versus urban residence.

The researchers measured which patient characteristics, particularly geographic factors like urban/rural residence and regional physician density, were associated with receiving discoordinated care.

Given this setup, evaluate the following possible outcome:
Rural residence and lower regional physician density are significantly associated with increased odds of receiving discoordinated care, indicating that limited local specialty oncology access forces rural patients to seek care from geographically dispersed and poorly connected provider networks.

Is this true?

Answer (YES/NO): NO